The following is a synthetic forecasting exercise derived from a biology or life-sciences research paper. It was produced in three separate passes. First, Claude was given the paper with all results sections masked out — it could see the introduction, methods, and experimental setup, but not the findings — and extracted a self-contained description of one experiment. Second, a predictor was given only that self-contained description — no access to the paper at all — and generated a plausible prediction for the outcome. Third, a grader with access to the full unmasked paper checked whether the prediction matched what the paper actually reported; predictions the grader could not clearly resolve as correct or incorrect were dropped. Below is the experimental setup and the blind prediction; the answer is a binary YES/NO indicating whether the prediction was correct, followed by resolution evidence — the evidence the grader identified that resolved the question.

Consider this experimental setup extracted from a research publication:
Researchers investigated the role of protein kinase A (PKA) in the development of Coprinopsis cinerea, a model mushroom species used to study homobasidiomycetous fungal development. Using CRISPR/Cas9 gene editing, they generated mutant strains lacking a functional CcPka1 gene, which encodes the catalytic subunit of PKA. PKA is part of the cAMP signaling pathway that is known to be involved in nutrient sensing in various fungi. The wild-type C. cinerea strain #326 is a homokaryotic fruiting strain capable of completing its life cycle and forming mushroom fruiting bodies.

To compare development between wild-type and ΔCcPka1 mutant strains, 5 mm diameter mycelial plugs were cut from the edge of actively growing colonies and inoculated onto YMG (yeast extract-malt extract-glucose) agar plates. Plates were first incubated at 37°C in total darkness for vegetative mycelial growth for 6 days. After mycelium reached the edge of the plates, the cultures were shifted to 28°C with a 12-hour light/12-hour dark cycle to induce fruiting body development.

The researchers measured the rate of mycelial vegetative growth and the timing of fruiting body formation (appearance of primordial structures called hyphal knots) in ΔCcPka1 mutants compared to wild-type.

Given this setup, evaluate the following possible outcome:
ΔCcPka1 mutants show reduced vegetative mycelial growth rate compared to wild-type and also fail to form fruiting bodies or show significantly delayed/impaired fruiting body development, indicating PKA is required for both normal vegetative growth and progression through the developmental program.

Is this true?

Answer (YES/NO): NO